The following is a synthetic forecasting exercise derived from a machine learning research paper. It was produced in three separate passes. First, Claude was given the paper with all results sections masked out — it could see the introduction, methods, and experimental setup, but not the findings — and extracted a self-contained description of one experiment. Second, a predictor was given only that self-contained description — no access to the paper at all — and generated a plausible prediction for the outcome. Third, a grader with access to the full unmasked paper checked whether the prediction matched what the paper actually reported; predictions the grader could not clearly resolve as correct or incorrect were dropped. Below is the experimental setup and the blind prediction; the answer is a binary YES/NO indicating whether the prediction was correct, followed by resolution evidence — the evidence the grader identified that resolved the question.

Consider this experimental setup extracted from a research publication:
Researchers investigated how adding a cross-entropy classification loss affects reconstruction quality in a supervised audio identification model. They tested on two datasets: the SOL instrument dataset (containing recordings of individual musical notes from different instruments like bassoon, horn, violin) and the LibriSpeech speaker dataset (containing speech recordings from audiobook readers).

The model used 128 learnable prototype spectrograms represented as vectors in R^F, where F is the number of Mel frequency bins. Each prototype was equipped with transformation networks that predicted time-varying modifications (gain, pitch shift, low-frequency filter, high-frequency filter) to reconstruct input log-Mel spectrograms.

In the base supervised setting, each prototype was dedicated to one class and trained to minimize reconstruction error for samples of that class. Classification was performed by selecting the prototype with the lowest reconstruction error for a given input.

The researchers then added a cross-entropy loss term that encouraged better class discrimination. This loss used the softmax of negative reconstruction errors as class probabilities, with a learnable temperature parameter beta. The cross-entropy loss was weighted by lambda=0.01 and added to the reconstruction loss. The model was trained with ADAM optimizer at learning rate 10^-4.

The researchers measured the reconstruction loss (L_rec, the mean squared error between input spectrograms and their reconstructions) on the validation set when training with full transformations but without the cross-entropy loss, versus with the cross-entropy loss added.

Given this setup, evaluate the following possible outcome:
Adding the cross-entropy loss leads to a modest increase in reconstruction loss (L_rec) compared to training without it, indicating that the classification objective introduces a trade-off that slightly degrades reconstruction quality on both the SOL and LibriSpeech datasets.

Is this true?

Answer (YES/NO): YES